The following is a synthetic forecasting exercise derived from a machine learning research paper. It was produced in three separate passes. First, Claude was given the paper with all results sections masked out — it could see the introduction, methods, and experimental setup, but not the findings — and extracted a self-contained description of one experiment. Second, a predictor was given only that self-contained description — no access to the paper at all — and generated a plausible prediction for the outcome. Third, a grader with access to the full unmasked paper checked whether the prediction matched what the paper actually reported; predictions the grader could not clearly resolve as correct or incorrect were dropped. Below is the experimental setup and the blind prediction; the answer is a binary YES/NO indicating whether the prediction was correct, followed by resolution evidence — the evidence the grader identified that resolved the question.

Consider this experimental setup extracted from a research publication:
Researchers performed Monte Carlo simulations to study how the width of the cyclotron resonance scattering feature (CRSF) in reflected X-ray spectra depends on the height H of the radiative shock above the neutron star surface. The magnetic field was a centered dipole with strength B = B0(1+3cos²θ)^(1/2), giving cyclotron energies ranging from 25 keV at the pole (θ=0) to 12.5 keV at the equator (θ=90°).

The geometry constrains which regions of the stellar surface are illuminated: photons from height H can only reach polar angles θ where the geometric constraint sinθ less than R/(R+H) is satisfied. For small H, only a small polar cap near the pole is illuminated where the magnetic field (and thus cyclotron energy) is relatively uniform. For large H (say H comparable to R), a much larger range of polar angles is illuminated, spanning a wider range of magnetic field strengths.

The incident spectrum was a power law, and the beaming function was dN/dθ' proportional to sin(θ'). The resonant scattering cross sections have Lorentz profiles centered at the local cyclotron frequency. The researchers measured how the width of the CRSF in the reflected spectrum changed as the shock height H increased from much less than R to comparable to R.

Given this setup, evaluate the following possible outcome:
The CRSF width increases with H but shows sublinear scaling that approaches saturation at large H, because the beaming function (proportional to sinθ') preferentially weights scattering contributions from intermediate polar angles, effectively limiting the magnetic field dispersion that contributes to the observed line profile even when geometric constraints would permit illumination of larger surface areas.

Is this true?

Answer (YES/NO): NO